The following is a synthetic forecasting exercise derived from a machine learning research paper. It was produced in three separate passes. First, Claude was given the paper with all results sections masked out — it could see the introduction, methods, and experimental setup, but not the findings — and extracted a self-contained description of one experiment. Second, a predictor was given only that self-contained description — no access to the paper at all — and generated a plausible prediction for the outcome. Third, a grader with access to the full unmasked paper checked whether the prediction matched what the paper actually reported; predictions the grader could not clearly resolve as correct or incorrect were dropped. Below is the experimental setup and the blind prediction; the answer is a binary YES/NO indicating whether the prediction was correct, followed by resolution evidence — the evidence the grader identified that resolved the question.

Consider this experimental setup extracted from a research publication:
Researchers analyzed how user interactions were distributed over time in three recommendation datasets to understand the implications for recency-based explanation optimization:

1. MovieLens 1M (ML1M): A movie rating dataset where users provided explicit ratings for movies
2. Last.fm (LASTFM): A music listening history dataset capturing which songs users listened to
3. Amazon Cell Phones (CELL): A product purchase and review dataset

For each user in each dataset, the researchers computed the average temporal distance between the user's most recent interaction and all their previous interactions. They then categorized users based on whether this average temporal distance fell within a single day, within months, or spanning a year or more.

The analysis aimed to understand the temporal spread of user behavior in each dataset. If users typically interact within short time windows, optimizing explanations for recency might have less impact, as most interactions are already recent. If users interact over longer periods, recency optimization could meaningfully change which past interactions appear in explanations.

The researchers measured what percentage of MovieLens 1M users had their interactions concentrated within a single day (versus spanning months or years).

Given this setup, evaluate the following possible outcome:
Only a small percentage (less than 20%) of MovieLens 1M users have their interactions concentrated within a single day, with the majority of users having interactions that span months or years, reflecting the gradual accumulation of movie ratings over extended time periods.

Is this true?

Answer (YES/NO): NO